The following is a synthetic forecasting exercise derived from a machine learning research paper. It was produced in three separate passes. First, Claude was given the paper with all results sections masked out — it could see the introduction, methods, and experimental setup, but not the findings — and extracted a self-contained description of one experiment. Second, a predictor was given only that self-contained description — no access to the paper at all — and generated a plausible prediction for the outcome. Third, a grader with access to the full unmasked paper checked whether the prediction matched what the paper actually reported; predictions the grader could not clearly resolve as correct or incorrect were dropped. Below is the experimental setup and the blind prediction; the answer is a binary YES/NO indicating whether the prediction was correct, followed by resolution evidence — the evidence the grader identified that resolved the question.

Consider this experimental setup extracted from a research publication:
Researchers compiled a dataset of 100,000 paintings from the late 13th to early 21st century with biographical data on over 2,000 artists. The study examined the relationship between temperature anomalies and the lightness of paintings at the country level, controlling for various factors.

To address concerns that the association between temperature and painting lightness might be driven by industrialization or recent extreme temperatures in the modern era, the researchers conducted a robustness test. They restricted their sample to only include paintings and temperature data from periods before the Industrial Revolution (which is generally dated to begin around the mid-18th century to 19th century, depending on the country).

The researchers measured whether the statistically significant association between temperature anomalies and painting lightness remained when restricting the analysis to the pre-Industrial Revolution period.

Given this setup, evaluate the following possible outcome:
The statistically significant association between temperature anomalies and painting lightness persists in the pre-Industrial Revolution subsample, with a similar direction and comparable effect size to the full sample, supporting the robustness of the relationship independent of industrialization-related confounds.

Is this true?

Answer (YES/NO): NO